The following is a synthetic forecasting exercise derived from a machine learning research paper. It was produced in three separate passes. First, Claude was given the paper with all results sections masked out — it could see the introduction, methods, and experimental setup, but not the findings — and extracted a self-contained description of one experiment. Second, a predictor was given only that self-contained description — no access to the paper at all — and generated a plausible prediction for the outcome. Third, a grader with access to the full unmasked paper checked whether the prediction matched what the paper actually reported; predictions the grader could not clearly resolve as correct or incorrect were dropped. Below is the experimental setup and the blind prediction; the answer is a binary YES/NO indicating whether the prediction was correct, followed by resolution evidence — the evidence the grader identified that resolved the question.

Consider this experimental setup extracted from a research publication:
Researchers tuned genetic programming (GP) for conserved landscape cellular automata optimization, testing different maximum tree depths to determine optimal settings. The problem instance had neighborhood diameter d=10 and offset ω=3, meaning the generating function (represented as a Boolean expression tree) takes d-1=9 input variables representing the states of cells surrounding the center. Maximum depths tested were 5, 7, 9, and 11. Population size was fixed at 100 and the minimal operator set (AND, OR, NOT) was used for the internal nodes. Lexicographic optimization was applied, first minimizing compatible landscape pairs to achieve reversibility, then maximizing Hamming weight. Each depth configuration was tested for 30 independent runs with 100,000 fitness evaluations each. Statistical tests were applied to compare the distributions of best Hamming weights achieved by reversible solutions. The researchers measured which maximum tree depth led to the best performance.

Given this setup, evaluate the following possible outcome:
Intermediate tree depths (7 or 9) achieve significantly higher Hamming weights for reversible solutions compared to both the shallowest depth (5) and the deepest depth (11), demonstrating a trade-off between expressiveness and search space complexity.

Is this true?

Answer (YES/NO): YES